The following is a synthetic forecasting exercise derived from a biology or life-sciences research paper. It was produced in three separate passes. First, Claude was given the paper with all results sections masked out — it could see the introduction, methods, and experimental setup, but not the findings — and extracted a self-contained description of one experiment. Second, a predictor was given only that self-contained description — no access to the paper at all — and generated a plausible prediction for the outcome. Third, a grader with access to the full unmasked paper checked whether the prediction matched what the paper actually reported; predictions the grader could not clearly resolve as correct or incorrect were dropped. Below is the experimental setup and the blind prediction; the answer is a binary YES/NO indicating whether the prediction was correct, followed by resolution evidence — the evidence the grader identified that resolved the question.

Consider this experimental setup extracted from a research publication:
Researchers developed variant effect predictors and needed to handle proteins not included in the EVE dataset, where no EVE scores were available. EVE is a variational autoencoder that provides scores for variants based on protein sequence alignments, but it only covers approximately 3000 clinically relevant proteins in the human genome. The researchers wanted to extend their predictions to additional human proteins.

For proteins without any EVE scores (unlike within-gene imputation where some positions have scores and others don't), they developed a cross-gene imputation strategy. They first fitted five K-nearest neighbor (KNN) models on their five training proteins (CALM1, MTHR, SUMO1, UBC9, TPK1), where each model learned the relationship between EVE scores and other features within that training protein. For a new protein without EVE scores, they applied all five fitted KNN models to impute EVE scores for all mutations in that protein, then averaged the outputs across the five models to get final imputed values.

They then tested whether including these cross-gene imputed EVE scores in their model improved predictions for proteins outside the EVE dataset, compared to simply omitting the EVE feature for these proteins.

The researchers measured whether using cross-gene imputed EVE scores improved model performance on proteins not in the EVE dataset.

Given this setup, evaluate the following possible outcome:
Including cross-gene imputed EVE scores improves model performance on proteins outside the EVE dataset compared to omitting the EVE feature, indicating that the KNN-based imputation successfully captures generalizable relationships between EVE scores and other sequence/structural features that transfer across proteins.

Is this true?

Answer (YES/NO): YES